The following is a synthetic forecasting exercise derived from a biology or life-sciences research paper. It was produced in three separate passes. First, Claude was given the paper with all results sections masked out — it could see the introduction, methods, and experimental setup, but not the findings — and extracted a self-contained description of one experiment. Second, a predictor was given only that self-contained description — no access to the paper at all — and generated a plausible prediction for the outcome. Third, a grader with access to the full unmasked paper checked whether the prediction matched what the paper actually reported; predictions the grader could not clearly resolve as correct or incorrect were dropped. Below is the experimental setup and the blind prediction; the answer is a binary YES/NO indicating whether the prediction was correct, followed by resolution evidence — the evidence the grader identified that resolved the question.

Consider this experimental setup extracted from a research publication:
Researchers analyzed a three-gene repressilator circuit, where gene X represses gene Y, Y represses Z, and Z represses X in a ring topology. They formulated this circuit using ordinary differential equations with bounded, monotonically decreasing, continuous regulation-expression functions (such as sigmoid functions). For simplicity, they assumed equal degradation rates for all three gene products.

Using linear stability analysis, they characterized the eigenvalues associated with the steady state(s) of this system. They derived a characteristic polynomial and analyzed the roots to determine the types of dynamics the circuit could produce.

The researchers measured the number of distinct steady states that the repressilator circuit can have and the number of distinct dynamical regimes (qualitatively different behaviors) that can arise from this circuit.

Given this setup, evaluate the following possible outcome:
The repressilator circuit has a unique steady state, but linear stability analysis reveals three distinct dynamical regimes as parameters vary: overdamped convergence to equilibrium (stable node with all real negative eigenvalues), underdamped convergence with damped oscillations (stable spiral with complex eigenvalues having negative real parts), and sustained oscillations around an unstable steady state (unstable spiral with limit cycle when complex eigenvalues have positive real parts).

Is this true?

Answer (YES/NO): NO